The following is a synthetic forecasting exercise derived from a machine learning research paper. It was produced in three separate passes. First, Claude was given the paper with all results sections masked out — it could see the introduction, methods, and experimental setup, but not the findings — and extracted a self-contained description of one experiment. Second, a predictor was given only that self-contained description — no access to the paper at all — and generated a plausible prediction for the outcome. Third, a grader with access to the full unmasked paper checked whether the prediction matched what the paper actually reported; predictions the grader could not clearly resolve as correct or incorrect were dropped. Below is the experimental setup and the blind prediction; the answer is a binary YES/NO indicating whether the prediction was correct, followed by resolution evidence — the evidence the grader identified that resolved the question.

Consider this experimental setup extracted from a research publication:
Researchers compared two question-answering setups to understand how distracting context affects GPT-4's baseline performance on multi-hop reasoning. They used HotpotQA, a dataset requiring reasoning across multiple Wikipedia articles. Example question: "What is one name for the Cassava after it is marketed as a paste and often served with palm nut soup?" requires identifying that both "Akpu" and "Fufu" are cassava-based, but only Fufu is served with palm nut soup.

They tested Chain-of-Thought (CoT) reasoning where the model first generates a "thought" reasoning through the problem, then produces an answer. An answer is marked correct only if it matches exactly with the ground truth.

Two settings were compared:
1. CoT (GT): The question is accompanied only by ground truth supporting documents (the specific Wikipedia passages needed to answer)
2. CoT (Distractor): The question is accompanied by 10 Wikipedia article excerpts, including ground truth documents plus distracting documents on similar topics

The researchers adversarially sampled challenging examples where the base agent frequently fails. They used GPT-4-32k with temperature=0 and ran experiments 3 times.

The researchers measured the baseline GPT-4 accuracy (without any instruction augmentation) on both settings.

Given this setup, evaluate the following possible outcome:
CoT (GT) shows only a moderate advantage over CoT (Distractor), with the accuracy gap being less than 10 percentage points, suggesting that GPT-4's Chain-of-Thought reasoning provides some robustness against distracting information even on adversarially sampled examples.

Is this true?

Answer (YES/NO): NO